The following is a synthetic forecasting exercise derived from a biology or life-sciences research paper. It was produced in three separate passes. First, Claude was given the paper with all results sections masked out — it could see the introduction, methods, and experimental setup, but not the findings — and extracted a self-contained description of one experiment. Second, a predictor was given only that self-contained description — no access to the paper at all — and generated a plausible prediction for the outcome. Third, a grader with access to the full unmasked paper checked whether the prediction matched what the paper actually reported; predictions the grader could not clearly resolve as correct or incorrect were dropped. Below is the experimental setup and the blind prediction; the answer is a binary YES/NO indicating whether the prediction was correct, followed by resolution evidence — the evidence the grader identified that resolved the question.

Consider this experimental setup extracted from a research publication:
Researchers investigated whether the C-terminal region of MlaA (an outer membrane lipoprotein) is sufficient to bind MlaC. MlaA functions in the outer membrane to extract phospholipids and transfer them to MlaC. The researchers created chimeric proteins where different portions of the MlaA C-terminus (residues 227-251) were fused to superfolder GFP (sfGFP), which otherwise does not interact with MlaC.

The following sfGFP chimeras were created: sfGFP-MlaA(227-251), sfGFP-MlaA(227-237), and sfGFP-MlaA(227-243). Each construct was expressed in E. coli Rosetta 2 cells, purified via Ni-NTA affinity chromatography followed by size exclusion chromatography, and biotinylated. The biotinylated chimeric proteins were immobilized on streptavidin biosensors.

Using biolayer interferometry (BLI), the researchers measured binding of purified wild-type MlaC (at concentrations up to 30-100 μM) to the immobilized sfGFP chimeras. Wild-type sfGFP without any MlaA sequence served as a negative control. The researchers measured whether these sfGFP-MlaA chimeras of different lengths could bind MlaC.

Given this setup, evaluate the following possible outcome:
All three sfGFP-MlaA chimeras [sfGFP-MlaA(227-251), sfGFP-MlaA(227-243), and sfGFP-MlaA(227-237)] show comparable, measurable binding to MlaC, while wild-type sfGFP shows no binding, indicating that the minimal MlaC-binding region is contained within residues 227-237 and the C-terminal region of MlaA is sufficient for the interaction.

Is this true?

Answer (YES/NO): NO